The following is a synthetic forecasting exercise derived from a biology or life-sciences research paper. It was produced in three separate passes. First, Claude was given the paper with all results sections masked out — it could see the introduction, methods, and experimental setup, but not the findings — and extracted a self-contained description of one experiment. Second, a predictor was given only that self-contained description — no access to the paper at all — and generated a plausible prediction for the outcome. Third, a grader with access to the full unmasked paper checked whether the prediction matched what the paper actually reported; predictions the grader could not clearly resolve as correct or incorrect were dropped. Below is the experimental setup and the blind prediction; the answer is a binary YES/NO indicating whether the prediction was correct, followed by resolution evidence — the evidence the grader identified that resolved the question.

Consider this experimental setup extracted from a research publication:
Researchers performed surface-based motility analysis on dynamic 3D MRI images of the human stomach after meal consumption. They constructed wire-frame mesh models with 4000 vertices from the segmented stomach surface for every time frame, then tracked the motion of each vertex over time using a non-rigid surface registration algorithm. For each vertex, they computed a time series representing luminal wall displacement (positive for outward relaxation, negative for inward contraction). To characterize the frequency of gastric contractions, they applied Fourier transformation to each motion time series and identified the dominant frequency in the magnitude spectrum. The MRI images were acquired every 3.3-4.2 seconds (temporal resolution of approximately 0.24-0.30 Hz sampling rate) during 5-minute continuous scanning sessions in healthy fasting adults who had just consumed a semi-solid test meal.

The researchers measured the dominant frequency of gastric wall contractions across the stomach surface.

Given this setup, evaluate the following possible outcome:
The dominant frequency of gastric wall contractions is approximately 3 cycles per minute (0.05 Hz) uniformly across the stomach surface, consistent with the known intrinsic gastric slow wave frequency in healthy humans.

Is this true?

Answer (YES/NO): YES